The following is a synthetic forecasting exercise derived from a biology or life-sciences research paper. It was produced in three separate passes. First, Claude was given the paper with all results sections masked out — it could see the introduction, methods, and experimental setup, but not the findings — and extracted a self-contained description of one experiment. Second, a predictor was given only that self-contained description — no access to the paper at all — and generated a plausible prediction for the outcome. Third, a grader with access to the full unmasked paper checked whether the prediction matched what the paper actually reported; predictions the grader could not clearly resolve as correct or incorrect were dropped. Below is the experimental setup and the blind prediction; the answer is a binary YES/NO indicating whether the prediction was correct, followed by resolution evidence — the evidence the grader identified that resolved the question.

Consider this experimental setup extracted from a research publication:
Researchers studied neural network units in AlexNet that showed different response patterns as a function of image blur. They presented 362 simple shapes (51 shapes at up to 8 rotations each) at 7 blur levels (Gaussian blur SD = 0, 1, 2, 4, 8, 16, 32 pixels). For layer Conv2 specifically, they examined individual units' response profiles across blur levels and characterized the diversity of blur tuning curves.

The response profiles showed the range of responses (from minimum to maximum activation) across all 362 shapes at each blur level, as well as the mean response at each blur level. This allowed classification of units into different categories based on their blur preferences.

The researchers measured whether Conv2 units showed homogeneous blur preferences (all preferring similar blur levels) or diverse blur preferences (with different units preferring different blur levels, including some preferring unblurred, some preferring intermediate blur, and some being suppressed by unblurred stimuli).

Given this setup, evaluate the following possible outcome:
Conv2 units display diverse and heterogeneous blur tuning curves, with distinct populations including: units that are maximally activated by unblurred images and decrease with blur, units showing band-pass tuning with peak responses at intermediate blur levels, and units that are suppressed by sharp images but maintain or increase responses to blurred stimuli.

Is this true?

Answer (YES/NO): YES